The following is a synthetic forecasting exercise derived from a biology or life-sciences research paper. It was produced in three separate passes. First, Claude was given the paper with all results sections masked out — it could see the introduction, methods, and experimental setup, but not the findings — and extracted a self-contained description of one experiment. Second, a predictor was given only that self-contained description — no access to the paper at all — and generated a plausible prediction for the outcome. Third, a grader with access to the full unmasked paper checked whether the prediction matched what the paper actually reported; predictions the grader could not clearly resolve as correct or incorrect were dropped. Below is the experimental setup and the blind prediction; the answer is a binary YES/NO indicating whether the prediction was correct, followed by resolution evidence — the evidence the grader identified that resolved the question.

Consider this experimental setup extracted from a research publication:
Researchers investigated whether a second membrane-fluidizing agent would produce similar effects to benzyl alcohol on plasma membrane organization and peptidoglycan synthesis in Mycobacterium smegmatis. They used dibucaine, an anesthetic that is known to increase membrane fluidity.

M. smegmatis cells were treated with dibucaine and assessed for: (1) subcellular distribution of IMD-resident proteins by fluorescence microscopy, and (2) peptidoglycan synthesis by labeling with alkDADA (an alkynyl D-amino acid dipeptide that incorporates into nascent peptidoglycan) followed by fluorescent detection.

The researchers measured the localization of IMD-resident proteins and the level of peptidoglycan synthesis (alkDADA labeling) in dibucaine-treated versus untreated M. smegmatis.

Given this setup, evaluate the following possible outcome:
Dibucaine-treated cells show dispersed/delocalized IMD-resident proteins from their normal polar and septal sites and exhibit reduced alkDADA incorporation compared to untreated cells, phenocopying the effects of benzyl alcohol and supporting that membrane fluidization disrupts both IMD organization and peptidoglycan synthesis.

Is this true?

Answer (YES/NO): YES